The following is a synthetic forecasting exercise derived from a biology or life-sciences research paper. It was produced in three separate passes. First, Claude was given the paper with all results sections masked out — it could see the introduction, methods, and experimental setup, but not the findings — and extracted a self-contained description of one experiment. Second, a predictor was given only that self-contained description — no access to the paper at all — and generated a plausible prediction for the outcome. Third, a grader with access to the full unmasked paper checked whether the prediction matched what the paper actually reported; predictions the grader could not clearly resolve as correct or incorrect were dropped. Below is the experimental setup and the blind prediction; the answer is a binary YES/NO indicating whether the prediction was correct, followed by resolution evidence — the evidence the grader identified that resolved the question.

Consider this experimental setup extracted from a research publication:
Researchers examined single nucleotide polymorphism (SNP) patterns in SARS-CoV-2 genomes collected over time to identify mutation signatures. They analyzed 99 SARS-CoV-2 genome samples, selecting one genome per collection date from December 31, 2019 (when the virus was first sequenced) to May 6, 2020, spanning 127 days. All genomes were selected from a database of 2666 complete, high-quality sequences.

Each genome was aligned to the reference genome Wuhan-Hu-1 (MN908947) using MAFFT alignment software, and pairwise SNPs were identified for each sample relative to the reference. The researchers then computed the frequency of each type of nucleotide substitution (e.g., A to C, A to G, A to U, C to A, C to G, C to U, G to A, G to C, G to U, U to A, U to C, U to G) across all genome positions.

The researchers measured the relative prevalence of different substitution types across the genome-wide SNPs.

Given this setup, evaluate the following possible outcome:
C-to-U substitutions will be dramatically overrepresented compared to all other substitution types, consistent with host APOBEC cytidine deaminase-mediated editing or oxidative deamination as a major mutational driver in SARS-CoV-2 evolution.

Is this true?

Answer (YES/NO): YES